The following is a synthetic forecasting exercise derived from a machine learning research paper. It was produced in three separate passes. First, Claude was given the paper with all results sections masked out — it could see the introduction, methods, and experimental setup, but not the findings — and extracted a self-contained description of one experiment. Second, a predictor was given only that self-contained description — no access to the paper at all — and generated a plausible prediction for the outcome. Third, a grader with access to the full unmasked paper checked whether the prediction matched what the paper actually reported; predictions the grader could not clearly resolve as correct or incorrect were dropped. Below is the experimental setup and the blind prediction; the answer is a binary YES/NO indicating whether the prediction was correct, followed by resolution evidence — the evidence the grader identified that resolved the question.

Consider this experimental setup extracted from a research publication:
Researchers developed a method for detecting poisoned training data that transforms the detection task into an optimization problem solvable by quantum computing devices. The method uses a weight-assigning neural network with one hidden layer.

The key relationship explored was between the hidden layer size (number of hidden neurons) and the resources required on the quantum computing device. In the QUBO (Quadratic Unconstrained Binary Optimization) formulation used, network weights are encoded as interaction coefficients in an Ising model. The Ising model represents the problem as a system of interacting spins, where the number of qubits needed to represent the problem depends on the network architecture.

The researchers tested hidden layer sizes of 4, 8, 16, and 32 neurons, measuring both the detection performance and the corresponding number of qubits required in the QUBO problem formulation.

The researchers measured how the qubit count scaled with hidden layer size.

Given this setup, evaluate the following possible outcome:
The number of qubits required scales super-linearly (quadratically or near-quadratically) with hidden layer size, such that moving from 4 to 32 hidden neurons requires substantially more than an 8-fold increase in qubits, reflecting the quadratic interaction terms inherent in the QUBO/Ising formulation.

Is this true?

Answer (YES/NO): NO